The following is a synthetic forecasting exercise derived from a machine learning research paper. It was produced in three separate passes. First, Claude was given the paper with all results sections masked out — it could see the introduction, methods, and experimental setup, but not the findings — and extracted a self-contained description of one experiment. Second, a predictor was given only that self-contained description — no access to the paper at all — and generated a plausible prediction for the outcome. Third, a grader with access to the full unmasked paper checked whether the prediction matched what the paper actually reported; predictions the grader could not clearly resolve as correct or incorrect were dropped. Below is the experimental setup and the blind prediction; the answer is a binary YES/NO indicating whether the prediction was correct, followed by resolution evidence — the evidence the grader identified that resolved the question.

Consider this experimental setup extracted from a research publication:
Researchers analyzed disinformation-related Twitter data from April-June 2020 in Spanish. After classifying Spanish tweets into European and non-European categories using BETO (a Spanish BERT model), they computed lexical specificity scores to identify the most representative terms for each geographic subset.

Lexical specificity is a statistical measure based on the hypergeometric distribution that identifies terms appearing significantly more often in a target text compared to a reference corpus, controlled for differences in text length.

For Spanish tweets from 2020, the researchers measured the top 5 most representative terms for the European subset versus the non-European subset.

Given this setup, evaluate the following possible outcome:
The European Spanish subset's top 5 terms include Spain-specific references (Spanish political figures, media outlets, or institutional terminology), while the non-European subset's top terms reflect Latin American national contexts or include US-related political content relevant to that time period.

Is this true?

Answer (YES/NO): YES